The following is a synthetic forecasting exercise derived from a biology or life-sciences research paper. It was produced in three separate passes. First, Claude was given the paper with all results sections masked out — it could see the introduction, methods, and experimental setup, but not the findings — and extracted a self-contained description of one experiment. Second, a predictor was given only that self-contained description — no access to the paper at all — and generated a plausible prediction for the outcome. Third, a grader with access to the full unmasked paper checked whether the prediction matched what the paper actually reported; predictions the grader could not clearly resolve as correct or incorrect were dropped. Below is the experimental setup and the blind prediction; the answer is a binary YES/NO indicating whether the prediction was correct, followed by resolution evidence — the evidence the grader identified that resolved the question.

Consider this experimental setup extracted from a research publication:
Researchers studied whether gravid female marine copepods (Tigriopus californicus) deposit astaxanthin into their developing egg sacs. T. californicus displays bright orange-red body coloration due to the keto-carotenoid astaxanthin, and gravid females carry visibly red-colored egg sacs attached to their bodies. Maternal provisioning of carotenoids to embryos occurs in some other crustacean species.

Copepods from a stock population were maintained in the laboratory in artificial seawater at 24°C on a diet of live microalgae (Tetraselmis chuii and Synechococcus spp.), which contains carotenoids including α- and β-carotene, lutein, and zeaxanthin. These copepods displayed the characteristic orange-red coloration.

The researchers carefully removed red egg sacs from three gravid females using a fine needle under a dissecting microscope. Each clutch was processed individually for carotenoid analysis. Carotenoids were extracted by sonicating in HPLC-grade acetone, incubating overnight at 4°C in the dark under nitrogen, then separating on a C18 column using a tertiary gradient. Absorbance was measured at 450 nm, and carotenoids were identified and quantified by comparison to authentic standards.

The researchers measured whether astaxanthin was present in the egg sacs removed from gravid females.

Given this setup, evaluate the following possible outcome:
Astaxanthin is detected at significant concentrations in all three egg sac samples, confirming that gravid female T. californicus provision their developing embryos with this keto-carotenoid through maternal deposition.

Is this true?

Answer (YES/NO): YES